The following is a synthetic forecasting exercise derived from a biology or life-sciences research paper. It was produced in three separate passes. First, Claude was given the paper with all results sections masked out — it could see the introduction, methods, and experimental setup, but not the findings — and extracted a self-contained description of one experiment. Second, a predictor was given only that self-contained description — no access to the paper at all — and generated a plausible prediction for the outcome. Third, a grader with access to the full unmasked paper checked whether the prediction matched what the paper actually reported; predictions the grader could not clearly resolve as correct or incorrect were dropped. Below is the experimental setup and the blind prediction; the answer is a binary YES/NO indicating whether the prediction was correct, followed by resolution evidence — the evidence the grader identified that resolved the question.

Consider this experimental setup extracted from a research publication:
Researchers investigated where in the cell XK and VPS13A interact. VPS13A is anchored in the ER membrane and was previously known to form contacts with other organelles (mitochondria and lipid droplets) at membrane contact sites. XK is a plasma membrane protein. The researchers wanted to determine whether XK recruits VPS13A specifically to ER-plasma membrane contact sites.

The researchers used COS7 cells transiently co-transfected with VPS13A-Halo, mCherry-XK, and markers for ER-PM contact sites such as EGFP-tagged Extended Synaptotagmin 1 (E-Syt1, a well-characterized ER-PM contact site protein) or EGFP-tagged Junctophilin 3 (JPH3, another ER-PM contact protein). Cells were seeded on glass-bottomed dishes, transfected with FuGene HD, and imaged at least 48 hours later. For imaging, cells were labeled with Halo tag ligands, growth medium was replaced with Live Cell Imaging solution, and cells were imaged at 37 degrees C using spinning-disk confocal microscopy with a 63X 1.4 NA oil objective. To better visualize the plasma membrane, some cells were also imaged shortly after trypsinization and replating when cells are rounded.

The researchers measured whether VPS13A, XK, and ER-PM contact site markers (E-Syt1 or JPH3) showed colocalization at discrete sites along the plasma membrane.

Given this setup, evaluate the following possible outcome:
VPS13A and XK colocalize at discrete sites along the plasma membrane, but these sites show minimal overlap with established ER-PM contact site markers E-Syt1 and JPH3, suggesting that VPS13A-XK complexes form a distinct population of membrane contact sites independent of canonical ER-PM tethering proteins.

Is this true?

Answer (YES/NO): NO